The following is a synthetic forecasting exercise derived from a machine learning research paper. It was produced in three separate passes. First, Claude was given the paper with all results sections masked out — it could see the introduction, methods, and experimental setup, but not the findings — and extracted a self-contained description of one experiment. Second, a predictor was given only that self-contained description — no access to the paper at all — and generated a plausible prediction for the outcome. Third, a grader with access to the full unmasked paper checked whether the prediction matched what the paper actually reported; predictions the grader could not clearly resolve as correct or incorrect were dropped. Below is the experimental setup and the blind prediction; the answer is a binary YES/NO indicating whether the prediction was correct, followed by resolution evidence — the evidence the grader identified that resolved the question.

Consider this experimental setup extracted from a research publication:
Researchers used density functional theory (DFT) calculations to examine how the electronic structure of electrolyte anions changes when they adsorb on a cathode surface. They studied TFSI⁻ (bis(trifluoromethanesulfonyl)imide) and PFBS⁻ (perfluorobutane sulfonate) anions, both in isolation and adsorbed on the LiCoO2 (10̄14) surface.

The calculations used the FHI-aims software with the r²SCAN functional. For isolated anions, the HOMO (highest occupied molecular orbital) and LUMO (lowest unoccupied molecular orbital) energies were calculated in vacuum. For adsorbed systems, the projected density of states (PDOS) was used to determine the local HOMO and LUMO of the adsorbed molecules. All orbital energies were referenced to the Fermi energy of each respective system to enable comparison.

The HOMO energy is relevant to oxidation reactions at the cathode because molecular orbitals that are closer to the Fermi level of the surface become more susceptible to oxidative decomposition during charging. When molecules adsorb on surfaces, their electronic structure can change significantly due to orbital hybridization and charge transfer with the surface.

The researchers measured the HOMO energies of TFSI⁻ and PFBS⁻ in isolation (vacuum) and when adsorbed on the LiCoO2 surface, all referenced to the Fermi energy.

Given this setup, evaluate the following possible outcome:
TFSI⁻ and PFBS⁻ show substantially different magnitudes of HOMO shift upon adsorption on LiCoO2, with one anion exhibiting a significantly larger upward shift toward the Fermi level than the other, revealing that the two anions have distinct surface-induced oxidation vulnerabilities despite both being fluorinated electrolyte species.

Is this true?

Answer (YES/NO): YES